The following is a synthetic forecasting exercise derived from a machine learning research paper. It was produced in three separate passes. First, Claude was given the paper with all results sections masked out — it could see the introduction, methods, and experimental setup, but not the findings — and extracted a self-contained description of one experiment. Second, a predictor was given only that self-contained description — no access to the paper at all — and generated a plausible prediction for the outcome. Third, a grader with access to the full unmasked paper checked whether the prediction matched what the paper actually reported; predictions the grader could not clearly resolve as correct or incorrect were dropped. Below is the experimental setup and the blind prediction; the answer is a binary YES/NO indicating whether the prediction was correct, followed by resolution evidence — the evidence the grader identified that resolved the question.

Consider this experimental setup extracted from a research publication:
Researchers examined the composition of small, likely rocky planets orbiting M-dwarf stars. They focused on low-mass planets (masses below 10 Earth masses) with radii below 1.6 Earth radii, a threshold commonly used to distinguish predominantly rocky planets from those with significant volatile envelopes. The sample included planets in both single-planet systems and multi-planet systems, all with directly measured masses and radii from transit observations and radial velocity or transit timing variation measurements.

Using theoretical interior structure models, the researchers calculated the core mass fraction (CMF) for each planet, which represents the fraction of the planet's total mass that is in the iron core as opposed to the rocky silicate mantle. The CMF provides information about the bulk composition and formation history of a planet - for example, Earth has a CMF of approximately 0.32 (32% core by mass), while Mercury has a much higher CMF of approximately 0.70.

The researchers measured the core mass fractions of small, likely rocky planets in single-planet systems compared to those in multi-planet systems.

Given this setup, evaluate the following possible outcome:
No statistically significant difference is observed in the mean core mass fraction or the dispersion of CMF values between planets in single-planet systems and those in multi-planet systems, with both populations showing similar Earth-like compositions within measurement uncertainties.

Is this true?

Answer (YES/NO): NO